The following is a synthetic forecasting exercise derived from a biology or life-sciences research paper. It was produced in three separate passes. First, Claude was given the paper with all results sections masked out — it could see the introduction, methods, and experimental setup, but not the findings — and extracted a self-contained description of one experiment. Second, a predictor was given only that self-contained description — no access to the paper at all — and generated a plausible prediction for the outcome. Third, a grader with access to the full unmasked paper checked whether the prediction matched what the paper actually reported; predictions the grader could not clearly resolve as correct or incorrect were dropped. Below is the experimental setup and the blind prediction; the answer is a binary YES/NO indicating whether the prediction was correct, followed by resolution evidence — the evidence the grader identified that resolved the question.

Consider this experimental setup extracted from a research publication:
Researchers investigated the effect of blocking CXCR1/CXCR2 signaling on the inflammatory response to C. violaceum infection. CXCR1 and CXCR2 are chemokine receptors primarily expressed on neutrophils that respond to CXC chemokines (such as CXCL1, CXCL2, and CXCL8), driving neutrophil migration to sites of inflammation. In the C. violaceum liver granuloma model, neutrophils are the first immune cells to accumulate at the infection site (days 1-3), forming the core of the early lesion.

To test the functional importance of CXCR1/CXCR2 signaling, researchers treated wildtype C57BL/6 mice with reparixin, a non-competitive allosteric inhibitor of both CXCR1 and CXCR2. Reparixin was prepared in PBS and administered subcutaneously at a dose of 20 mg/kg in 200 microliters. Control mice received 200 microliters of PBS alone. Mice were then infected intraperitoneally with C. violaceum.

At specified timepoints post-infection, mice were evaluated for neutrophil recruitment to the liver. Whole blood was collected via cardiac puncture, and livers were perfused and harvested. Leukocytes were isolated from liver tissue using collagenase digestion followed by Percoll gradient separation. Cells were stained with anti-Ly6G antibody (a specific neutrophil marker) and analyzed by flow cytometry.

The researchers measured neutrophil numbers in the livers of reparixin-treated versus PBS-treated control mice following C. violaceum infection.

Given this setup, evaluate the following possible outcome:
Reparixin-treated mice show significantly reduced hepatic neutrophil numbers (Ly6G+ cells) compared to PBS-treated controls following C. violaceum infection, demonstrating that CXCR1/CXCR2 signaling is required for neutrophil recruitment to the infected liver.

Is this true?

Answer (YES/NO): NO